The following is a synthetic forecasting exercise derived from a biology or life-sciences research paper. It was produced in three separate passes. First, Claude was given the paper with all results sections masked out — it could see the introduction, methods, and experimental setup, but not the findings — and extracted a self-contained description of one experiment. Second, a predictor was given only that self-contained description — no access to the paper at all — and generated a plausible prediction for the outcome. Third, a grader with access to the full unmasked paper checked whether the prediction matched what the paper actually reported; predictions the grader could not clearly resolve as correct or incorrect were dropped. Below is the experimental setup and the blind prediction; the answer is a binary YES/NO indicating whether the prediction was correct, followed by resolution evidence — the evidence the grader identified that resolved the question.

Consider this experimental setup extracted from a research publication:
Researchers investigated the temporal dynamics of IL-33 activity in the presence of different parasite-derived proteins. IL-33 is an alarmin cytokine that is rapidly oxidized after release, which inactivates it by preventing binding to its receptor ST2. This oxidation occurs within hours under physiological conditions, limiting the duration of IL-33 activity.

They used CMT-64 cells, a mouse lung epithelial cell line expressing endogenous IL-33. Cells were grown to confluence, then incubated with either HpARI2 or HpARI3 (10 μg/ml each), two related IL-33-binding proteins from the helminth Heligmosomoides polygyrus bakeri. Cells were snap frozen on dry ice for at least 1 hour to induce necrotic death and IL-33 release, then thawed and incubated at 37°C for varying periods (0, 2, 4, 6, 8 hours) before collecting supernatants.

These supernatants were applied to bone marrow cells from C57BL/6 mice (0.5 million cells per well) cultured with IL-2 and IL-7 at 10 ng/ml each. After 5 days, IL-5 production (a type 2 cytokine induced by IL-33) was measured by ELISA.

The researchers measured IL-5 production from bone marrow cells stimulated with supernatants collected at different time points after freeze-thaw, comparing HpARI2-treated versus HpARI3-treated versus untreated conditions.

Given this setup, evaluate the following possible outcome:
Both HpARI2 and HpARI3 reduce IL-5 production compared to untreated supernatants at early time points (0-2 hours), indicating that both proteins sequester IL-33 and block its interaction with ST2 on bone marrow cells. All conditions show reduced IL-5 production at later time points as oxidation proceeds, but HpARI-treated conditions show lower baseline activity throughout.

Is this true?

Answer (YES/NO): NO